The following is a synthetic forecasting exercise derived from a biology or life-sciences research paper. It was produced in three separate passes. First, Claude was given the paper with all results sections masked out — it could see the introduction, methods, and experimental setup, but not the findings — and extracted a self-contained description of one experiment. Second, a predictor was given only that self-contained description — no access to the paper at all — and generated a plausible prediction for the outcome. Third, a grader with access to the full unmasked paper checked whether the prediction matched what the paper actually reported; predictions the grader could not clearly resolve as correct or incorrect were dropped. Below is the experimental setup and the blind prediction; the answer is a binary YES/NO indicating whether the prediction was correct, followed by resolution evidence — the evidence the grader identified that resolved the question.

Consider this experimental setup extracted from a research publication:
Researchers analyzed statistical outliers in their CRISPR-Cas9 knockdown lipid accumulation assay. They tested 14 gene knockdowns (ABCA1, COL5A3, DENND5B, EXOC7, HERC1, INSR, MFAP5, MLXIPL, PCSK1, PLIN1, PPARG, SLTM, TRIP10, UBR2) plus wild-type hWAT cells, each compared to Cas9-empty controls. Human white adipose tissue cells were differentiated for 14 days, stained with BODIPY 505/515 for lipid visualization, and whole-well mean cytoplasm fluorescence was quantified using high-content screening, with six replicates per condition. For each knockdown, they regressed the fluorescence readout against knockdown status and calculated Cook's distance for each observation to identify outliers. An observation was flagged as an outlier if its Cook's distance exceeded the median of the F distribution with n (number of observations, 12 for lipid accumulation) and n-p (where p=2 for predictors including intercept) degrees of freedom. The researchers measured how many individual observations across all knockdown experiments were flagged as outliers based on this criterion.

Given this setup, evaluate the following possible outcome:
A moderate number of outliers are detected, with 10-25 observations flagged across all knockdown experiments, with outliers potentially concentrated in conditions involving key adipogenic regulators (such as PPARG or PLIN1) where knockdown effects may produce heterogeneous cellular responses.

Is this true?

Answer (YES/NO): NO